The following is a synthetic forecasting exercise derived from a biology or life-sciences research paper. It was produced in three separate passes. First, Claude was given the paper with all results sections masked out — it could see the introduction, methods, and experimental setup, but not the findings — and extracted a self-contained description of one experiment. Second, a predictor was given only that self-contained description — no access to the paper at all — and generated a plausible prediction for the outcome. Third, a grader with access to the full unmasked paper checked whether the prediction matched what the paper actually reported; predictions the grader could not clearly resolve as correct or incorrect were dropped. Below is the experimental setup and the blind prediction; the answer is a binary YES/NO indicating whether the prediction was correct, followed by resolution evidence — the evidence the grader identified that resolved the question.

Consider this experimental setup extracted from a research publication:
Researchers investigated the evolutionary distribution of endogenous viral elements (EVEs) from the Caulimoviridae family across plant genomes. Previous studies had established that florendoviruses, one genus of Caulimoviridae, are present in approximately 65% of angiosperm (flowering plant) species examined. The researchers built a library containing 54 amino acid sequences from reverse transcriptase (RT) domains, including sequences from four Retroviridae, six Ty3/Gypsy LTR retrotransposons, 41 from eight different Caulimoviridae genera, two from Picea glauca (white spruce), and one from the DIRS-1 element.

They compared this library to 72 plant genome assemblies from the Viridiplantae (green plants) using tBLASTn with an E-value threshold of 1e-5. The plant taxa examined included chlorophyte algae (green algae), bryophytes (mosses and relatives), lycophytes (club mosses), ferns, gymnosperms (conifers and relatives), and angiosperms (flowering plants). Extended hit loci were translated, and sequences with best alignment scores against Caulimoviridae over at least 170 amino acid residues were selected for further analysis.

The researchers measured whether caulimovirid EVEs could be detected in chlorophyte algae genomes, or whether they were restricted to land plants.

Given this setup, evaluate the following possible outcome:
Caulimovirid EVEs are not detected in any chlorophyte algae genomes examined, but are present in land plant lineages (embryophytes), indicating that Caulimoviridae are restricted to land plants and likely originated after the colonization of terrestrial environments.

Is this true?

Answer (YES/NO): NO